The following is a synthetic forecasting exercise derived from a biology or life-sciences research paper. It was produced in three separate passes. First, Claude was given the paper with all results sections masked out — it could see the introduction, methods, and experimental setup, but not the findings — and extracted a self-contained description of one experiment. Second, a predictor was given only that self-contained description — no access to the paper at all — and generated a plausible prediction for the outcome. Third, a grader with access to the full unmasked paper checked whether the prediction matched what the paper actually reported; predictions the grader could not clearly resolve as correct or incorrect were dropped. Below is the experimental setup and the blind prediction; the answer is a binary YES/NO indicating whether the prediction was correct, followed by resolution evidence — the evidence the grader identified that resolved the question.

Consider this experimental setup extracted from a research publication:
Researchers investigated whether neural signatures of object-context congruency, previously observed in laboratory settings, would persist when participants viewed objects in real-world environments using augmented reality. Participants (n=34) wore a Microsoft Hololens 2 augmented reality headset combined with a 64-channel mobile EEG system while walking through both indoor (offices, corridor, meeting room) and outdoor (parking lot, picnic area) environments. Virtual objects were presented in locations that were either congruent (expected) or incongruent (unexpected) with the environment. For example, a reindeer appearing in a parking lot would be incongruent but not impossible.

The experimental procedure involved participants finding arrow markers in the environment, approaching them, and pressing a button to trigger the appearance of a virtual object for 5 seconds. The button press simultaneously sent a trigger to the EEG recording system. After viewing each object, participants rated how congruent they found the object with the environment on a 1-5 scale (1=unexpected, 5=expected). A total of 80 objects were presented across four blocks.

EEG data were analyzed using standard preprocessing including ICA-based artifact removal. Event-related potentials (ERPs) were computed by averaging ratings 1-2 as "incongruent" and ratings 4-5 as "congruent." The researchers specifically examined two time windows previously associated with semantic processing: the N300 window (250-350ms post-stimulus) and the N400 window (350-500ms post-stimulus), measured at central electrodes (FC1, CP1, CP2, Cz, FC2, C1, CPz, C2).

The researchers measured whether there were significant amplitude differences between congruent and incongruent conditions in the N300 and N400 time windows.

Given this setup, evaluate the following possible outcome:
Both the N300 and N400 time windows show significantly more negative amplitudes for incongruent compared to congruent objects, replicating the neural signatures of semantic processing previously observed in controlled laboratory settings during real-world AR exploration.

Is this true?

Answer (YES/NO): NO